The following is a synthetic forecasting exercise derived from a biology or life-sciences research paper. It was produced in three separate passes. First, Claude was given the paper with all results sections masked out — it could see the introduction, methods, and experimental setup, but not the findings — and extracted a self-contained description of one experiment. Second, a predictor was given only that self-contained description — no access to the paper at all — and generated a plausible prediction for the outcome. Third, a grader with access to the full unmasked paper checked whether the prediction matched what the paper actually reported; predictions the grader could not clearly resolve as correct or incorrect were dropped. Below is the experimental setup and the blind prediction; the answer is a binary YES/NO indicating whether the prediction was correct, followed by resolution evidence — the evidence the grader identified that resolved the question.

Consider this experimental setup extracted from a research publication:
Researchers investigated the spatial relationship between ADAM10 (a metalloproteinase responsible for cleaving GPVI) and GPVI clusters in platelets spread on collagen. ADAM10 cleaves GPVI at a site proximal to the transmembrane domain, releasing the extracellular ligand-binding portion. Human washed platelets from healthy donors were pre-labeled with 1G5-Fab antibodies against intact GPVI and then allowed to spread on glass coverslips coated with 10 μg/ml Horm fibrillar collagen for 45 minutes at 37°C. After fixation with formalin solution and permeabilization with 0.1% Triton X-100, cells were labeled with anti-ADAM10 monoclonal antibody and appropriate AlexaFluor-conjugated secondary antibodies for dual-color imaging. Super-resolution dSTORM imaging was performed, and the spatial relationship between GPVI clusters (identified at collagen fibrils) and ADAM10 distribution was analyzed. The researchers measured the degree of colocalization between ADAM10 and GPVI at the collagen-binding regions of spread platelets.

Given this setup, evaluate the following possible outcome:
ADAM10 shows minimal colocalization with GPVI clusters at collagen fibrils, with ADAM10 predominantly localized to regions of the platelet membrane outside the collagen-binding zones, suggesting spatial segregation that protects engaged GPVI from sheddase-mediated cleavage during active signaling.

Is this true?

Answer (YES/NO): YES